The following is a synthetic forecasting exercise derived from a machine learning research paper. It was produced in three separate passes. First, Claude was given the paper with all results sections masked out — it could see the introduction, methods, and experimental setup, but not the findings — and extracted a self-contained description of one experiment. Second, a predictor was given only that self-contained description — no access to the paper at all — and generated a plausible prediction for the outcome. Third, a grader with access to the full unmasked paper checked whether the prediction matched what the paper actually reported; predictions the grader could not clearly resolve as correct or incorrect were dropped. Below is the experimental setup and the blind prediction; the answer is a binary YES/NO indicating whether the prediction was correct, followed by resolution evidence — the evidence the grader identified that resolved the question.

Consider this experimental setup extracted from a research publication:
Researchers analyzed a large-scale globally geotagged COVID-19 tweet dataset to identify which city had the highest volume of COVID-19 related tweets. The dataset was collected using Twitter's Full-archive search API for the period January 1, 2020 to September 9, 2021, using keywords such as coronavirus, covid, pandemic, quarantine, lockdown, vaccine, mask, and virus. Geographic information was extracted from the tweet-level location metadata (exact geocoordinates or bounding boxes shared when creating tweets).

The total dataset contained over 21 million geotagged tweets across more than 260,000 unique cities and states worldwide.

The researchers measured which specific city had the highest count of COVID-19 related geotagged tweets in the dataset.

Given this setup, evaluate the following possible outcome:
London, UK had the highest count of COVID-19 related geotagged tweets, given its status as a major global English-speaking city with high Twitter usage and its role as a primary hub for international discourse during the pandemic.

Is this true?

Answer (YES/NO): NO